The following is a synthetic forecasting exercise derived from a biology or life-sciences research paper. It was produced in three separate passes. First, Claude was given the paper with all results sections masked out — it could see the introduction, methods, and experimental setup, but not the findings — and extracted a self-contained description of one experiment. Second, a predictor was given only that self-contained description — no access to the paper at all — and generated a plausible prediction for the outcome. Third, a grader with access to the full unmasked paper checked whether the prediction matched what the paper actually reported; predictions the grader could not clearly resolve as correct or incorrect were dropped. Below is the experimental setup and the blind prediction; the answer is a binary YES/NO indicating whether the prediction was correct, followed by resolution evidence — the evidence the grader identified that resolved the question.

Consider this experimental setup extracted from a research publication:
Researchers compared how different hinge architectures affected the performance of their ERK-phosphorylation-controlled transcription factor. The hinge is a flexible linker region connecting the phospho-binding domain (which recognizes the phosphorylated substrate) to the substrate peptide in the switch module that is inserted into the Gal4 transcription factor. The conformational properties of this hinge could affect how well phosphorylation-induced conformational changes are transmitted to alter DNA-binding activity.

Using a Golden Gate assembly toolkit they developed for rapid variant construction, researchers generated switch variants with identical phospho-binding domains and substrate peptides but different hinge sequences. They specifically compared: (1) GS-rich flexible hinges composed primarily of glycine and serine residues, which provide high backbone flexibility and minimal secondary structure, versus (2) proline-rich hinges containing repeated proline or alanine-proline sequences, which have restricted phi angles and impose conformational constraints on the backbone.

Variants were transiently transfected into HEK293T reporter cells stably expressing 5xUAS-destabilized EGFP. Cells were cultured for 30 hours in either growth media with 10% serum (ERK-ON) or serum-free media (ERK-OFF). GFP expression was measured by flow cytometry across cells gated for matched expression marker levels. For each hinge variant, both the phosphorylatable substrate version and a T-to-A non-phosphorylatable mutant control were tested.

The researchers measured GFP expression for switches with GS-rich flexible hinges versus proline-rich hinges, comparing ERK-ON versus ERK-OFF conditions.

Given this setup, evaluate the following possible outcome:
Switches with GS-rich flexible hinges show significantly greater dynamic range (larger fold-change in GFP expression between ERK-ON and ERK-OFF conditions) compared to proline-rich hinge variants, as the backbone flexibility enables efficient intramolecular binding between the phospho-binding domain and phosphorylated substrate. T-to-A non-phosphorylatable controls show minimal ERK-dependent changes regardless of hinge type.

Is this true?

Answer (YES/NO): NO